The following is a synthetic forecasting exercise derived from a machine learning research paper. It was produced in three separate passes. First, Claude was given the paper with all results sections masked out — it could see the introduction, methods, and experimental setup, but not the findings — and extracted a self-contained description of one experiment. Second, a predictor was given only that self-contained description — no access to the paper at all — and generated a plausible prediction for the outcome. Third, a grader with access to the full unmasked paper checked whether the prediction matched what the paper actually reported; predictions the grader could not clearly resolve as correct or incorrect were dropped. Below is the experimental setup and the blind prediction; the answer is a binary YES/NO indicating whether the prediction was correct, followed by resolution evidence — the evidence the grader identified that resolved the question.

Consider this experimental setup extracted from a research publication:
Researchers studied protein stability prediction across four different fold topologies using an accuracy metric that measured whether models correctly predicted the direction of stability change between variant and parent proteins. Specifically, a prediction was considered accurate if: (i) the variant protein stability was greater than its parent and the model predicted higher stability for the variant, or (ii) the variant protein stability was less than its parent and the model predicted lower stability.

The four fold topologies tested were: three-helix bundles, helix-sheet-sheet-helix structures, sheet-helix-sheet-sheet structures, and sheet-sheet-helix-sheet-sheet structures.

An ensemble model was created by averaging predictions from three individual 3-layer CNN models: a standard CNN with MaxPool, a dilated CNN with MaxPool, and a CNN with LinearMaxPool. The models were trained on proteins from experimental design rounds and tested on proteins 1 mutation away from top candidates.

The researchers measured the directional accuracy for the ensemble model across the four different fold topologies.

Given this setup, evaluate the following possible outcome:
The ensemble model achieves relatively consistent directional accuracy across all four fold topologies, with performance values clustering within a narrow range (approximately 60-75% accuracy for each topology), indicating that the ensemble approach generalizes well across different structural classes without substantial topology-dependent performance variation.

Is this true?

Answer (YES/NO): YES